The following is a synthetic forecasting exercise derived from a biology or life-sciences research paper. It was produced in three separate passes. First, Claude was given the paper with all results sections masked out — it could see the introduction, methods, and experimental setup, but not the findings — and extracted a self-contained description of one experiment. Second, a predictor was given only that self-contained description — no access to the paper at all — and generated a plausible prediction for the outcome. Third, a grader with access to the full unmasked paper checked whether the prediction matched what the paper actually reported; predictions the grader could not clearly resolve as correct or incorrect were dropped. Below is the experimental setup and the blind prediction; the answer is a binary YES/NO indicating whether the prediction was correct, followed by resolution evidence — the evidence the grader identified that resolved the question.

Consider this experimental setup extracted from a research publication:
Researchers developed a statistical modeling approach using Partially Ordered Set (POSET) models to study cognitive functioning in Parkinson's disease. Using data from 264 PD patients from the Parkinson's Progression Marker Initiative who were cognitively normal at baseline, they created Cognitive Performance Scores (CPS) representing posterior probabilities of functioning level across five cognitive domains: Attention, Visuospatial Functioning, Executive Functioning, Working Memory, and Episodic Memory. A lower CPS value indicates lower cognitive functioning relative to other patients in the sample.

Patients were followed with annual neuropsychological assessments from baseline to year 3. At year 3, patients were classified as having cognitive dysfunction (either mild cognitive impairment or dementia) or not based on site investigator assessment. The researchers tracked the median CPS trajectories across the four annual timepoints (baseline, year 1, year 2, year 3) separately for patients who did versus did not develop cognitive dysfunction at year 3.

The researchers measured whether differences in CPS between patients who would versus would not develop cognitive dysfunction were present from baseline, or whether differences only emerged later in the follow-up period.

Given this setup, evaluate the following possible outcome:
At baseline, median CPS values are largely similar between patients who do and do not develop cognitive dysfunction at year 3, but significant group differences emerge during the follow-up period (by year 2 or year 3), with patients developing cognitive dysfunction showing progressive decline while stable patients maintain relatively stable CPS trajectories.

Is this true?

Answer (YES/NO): NO